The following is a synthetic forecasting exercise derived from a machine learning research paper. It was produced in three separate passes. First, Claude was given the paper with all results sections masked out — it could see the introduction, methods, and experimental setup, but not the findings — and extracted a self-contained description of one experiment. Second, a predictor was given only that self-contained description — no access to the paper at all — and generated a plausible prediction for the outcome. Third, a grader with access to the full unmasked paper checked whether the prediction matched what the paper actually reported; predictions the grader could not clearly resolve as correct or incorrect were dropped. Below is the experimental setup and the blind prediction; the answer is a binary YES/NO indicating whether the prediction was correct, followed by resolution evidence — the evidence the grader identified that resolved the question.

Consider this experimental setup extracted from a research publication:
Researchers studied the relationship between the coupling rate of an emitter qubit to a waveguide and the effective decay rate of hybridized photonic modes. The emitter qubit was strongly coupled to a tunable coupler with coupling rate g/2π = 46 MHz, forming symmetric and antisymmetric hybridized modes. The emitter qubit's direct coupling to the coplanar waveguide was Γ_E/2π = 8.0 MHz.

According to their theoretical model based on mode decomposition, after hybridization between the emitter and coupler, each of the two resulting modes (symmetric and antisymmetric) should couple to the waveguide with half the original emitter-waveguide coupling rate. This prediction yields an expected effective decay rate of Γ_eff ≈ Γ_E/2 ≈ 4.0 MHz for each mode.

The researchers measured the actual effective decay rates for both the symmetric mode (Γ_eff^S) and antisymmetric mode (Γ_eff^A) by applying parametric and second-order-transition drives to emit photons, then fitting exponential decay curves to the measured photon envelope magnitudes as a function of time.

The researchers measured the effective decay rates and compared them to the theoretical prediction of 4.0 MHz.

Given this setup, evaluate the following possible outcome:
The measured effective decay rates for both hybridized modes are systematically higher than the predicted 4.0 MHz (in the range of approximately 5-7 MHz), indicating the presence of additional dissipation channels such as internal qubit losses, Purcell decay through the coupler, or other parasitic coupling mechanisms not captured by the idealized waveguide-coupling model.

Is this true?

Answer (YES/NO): NO